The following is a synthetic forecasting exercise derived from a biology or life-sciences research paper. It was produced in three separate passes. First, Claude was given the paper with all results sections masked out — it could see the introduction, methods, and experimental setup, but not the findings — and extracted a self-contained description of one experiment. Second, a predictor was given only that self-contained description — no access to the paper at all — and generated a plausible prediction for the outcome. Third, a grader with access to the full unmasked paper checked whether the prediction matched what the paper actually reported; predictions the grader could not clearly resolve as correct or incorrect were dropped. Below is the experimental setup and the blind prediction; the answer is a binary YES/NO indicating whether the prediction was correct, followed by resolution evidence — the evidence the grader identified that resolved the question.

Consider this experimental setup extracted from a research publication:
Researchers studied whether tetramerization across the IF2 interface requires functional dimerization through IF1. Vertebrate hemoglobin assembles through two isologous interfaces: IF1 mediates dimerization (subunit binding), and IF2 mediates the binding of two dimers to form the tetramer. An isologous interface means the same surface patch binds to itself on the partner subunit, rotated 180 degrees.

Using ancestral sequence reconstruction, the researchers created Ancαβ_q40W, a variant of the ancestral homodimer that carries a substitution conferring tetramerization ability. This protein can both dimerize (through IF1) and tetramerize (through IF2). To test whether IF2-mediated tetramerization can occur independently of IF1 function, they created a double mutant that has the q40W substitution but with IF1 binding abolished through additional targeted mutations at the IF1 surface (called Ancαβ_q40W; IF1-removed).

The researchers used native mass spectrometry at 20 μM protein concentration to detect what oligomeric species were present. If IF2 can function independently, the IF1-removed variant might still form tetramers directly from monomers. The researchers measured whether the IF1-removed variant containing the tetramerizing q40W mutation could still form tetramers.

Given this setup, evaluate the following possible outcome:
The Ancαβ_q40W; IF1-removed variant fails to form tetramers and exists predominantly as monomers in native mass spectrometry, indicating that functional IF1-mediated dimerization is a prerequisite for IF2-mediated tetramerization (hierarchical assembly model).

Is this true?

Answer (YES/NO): YES